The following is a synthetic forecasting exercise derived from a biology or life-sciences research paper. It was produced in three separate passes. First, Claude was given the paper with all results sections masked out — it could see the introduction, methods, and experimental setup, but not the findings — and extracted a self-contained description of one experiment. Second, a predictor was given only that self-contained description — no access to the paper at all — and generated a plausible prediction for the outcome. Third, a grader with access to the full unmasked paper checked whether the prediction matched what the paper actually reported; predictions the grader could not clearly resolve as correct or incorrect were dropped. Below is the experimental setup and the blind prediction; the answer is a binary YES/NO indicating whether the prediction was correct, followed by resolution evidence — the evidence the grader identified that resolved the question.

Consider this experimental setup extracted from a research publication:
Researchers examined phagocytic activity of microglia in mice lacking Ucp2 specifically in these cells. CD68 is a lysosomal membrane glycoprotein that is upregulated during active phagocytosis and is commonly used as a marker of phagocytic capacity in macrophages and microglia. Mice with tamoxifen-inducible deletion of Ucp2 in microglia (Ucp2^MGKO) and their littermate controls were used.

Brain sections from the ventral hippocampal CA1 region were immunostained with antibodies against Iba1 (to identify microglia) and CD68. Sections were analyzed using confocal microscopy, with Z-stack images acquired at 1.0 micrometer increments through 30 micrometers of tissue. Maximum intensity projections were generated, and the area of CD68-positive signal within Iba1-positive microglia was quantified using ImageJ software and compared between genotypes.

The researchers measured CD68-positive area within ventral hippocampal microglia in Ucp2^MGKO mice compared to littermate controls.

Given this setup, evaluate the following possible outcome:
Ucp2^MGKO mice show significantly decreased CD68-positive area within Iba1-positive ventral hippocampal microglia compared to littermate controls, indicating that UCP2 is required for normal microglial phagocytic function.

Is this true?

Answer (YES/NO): NO